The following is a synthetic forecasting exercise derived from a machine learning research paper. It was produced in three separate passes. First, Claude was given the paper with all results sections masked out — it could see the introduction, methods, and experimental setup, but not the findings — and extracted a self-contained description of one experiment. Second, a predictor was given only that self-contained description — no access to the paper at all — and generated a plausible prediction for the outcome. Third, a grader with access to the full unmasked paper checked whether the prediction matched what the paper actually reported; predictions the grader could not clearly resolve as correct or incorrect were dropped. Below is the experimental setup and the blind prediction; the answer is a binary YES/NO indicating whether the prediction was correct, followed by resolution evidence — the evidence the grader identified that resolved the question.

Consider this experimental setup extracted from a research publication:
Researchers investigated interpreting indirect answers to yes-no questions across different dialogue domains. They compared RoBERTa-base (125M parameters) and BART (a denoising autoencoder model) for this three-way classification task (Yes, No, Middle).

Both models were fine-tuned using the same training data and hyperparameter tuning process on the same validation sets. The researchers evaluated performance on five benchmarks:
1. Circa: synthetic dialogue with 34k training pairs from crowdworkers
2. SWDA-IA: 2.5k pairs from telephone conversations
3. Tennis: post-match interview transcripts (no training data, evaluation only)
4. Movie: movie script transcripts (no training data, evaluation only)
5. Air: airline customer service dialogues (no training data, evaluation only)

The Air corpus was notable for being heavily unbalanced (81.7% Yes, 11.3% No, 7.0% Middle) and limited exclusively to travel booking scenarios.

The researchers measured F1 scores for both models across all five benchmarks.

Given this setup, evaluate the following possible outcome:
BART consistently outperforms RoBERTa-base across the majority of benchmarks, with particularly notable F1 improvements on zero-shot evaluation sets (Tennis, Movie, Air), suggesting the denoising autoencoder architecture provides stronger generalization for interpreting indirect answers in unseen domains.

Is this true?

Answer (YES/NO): NO